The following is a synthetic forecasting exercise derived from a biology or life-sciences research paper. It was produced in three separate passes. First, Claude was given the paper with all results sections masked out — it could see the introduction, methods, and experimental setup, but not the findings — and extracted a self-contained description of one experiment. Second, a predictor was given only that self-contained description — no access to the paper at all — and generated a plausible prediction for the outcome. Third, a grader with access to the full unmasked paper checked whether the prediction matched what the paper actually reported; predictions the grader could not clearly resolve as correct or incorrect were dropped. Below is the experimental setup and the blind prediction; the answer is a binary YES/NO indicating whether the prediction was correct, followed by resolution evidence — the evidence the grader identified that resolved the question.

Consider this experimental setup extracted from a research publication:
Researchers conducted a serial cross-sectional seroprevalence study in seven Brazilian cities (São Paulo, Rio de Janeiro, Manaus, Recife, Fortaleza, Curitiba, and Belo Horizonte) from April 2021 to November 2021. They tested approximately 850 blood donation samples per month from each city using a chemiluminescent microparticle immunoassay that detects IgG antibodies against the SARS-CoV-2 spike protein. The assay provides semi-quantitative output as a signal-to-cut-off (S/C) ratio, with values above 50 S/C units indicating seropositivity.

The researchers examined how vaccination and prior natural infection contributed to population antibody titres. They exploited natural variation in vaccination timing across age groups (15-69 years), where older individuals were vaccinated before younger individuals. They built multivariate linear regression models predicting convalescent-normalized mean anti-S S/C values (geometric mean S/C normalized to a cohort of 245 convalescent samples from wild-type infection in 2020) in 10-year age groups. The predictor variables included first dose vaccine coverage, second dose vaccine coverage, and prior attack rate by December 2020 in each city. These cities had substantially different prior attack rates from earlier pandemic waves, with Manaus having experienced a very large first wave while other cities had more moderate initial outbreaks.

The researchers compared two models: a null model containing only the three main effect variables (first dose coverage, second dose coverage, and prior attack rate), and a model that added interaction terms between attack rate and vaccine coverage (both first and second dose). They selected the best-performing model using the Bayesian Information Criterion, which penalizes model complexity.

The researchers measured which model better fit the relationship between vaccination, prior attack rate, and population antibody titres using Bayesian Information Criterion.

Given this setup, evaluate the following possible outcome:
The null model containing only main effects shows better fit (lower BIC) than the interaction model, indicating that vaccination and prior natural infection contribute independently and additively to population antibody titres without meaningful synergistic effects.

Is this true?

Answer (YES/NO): NO